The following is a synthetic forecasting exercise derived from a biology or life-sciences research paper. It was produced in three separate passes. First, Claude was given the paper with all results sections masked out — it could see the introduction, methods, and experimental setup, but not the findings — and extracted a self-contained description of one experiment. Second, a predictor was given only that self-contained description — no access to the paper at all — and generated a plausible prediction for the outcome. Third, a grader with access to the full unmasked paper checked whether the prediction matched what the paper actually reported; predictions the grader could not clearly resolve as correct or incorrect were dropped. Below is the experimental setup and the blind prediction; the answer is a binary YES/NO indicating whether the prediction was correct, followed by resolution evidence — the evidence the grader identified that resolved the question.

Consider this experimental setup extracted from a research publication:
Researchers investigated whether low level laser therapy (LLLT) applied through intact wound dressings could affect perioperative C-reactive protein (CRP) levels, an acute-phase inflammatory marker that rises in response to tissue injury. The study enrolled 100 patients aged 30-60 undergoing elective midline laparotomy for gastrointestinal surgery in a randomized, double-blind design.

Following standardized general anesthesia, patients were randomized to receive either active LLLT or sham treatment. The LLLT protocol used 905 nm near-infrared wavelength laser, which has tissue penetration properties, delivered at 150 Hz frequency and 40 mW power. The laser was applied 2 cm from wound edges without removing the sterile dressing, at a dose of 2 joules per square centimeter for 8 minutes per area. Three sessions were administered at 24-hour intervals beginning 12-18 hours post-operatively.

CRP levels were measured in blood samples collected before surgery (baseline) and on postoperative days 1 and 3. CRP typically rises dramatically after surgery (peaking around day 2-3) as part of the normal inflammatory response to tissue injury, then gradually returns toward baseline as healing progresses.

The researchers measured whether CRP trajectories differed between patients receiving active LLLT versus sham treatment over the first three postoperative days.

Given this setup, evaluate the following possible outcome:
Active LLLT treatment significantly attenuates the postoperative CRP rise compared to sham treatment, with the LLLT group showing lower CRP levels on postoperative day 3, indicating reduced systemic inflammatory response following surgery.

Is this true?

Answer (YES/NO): NO